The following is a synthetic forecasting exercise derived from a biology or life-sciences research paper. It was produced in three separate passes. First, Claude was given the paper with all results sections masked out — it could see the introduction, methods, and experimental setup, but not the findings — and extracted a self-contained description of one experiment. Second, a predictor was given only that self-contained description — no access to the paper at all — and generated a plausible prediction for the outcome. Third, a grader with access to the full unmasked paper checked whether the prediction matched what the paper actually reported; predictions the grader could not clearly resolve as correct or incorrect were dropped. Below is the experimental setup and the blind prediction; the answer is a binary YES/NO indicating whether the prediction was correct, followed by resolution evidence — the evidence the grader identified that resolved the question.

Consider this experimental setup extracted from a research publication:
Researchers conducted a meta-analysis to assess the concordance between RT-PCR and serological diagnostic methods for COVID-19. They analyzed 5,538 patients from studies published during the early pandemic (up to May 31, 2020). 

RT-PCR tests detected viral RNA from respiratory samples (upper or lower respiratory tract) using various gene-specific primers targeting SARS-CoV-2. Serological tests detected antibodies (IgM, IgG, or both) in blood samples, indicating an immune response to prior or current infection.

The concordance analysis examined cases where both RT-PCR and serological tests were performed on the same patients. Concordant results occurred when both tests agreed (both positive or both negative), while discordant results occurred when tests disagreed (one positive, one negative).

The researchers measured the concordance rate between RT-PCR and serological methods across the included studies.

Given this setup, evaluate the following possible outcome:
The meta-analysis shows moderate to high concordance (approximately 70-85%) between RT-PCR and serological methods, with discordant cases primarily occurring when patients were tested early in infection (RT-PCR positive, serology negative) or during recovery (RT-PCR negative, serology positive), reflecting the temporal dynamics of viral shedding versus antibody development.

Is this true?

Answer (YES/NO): NO